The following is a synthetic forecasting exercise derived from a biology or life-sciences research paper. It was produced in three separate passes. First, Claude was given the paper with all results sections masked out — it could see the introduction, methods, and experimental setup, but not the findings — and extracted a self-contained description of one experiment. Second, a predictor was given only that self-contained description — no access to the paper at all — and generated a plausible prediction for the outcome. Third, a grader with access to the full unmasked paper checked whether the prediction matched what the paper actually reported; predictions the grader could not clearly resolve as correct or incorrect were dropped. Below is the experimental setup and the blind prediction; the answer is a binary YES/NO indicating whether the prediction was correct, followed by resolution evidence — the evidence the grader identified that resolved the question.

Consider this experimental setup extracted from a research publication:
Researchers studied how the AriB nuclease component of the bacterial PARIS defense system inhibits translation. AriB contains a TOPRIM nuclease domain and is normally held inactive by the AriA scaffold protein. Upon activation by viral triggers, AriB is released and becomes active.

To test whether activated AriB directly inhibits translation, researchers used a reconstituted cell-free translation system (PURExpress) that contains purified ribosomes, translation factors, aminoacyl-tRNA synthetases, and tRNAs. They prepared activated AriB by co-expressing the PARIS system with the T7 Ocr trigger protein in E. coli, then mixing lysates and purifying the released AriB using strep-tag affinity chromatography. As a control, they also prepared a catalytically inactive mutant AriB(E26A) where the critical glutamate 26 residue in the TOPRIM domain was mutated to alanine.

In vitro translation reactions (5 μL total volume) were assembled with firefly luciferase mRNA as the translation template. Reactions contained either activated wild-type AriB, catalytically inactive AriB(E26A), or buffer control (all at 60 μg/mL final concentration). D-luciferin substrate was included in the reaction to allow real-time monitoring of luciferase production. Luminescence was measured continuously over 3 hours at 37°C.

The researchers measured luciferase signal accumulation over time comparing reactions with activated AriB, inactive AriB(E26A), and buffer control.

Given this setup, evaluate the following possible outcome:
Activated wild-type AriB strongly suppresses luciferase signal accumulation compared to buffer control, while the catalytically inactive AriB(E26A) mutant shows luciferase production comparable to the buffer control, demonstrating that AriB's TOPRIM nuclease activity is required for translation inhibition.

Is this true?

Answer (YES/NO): YES